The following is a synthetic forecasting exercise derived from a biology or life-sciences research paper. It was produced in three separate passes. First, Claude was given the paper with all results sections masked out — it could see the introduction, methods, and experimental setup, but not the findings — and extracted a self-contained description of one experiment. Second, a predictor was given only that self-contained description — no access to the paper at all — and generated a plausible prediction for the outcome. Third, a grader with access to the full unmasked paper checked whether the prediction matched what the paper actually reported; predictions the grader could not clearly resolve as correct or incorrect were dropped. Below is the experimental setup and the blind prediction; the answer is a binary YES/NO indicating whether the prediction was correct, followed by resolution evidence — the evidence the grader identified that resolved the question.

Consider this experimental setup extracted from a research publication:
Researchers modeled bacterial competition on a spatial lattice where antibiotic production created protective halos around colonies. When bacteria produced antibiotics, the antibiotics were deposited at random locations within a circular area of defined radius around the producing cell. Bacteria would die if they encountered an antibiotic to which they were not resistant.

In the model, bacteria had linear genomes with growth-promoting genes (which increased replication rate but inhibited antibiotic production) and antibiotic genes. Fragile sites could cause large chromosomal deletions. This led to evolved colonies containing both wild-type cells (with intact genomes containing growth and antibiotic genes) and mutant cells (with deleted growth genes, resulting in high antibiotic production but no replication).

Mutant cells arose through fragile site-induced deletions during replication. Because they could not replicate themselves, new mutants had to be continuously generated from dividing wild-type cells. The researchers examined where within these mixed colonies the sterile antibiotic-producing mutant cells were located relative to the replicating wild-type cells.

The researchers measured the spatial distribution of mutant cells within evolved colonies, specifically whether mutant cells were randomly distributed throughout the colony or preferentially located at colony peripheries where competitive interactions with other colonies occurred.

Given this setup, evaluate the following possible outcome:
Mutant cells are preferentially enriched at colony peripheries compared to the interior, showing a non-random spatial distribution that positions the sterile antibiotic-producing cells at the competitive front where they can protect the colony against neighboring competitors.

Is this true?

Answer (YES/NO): NO